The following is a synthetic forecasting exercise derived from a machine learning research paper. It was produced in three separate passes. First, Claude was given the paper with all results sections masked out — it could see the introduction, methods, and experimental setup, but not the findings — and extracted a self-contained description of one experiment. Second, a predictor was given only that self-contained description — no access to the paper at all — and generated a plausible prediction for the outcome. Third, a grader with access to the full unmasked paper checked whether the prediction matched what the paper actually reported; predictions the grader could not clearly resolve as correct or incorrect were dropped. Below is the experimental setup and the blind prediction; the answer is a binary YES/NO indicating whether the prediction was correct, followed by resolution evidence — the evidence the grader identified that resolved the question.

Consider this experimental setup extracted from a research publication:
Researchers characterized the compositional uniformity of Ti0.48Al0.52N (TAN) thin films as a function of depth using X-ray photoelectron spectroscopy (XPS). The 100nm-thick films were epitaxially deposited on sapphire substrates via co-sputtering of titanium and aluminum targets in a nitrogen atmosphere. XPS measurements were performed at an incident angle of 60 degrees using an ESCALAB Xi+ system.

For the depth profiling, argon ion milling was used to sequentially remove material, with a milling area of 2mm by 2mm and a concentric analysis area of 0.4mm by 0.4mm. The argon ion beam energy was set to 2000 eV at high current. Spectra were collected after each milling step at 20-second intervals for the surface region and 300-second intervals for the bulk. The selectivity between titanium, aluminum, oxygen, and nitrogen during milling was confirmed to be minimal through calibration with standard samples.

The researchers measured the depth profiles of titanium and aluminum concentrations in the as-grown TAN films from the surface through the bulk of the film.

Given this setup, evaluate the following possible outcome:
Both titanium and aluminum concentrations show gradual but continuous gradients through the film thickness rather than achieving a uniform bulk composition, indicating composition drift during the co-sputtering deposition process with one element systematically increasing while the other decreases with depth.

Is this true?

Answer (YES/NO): NO